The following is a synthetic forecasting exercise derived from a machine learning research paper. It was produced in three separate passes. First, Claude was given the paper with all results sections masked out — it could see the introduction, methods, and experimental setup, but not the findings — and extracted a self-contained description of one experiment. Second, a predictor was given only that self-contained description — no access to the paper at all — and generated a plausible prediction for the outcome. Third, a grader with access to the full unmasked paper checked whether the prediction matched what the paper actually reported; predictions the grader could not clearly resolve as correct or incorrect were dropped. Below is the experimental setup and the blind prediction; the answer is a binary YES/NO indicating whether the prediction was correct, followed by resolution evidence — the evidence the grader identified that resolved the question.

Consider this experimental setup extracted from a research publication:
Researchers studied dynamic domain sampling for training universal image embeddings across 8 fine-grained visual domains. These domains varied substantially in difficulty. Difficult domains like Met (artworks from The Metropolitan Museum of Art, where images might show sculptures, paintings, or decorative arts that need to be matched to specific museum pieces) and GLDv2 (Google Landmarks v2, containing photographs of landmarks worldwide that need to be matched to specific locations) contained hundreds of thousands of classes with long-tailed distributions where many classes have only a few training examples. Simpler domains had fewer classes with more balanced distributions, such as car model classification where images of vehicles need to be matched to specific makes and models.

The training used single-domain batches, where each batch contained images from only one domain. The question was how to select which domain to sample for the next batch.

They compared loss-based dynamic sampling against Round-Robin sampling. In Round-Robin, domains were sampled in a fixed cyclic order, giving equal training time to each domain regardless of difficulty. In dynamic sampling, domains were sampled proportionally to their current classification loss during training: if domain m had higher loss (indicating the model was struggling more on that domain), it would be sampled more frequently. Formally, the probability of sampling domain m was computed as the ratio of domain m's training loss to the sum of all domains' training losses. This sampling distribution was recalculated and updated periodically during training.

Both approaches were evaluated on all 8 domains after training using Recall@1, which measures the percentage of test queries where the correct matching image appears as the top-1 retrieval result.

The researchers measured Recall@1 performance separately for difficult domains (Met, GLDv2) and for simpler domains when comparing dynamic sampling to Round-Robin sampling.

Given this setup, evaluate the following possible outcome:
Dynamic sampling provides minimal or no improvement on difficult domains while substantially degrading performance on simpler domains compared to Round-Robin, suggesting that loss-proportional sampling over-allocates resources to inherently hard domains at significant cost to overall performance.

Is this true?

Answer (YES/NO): NO